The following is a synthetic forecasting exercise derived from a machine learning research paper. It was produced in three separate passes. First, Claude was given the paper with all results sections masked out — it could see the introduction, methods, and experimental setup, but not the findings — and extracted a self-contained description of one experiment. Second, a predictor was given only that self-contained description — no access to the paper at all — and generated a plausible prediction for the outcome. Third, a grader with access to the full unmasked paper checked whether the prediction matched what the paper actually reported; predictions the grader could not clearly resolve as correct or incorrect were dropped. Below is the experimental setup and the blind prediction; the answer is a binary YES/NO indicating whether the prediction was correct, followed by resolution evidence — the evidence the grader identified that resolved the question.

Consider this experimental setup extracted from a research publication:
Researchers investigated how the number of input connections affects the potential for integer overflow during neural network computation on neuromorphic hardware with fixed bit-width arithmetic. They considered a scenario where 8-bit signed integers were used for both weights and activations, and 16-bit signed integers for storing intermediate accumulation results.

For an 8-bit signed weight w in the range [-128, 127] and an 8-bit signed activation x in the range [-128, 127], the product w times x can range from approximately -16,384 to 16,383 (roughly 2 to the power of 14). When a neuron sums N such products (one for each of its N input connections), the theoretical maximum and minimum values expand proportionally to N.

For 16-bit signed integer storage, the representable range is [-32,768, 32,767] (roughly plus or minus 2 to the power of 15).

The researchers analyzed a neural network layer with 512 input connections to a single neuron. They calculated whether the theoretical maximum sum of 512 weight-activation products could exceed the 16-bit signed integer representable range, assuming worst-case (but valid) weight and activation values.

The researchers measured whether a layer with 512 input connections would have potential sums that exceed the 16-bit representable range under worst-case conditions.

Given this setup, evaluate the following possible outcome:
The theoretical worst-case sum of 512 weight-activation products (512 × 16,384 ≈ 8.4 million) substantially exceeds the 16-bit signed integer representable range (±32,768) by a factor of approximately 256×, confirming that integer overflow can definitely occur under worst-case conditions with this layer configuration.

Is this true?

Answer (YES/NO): NO